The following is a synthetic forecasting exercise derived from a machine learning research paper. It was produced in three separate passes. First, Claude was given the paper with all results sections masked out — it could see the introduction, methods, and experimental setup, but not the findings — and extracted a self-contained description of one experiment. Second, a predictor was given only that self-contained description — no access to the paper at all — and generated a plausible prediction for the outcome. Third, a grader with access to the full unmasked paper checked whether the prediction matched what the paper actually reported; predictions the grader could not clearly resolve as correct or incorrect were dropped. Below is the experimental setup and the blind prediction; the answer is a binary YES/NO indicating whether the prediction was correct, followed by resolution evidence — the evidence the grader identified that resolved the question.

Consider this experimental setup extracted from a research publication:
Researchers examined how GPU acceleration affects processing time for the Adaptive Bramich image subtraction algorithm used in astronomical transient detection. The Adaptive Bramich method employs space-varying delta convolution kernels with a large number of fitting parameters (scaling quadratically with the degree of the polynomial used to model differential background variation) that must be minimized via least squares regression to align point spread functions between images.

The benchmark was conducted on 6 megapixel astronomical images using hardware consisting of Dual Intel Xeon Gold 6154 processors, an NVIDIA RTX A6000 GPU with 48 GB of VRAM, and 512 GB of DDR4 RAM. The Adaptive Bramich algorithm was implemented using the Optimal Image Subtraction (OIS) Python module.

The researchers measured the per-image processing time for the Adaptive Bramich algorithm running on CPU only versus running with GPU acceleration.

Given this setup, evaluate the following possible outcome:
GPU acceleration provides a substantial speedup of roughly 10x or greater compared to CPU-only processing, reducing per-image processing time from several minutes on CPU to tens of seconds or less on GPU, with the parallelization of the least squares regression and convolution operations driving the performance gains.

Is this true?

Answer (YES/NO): NO